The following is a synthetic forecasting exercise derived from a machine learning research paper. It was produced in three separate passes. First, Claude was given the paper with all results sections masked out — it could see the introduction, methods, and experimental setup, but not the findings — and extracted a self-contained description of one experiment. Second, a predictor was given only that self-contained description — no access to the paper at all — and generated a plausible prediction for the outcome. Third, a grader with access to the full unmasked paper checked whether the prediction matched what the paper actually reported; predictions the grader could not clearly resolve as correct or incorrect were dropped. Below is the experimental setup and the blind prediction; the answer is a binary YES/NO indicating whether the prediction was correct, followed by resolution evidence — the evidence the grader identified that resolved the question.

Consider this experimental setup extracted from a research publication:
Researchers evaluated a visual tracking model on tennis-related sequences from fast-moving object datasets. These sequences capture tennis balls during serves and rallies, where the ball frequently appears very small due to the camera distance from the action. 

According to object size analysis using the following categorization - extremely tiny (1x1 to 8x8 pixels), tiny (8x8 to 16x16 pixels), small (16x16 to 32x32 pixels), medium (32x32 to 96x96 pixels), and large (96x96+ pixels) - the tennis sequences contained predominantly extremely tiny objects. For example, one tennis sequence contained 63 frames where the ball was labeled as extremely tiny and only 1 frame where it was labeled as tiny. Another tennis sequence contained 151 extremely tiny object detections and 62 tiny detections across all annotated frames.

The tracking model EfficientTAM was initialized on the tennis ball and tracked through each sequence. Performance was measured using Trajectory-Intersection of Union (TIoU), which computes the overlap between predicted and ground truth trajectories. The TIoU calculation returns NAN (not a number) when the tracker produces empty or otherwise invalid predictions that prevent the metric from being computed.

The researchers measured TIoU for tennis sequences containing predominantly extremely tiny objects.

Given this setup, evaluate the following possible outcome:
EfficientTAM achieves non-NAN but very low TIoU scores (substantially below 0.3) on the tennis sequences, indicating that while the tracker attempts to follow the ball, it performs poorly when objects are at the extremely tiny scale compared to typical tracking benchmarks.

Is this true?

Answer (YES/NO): NO